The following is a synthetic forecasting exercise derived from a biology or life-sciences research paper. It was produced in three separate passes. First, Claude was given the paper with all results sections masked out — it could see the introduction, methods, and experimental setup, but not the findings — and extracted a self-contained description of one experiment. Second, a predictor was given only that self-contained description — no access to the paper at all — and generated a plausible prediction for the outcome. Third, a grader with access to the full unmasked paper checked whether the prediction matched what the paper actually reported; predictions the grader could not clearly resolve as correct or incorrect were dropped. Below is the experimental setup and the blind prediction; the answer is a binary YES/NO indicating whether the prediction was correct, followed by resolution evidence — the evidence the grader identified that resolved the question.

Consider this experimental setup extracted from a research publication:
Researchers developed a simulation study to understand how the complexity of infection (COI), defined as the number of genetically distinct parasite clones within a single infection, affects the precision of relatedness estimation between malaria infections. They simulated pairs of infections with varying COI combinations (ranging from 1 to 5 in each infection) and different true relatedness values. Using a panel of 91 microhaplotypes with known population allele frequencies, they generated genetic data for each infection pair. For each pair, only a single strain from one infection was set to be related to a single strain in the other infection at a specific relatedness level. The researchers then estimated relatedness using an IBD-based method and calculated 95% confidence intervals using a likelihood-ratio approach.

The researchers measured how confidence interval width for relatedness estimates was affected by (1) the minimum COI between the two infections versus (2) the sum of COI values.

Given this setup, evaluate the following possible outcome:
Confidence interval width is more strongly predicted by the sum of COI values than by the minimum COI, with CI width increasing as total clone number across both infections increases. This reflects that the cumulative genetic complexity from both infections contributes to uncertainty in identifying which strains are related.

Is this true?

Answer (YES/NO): NO